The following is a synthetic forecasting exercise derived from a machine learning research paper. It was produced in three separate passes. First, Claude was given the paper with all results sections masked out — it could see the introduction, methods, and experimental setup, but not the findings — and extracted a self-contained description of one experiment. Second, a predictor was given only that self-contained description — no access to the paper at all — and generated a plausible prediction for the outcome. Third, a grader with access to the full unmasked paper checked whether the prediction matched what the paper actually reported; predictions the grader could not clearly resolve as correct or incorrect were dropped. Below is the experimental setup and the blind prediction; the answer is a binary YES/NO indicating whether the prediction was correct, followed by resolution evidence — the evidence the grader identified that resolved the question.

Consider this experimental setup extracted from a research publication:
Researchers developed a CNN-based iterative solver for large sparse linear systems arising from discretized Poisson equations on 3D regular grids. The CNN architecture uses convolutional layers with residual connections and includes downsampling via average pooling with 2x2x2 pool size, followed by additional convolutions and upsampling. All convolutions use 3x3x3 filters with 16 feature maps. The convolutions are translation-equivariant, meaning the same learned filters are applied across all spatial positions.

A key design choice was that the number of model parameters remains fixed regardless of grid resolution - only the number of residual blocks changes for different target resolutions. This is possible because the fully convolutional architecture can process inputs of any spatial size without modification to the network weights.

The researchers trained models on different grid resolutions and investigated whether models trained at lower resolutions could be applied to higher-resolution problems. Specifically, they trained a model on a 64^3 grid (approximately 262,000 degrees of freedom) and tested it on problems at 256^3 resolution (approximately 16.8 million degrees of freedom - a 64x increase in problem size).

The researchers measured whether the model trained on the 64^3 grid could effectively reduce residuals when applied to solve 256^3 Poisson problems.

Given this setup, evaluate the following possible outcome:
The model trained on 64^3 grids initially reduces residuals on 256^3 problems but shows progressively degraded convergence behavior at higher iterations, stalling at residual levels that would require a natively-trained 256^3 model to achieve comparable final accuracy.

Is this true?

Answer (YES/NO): NO